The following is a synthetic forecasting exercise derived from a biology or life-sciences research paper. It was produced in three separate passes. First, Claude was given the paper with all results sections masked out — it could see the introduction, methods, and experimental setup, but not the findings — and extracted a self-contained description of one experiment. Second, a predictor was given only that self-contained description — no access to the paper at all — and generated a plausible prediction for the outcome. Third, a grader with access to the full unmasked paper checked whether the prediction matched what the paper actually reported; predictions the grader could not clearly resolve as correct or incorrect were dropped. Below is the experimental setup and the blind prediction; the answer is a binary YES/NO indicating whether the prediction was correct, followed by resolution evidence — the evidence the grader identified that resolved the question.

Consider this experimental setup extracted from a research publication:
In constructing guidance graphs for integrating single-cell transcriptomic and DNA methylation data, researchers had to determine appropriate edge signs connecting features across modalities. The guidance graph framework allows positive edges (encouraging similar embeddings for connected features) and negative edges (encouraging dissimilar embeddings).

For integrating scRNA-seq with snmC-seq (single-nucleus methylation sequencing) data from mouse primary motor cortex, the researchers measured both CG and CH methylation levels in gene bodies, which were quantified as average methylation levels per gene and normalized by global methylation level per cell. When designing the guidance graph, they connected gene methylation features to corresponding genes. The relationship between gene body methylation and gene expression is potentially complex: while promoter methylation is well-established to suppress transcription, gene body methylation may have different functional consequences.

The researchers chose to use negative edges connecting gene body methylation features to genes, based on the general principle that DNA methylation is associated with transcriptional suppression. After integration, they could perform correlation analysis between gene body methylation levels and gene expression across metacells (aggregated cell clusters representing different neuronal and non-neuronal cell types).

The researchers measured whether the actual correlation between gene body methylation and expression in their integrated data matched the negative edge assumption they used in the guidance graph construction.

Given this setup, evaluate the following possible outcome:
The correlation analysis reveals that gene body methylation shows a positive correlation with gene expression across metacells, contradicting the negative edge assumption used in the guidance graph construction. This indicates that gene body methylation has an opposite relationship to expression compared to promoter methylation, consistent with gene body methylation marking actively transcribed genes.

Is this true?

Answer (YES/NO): NO